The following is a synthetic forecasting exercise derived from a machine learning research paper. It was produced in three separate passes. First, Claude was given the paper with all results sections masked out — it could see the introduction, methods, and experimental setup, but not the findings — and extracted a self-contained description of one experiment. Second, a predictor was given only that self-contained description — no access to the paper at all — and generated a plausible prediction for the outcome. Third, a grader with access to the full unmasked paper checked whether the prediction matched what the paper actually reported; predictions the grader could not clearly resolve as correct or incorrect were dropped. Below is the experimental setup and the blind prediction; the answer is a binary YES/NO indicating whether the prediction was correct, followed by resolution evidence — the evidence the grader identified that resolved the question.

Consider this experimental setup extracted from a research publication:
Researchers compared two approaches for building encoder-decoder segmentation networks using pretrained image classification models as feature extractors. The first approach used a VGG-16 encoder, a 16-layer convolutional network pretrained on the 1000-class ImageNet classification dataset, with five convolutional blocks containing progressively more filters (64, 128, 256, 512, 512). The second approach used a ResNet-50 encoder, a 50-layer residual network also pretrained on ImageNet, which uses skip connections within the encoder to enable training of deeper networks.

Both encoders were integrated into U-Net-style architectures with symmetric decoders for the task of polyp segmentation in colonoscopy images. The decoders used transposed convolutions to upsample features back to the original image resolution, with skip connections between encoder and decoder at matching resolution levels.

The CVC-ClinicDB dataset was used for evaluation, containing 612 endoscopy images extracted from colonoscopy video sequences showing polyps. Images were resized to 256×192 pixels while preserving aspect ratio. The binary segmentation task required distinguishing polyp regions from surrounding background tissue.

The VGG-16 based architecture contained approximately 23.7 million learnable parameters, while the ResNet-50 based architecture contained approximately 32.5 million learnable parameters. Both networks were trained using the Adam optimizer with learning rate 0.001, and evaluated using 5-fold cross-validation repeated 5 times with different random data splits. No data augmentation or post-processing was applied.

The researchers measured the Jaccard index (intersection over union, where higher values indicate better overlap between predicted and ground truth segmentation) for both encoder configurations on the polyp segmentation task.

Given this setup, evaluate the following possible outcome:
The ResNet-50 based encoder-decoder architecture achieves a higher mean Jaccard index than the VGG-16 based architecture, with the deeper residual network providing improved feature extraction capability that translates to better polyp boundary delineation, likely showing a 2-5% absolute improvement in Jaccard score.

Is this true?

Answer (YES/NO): NO